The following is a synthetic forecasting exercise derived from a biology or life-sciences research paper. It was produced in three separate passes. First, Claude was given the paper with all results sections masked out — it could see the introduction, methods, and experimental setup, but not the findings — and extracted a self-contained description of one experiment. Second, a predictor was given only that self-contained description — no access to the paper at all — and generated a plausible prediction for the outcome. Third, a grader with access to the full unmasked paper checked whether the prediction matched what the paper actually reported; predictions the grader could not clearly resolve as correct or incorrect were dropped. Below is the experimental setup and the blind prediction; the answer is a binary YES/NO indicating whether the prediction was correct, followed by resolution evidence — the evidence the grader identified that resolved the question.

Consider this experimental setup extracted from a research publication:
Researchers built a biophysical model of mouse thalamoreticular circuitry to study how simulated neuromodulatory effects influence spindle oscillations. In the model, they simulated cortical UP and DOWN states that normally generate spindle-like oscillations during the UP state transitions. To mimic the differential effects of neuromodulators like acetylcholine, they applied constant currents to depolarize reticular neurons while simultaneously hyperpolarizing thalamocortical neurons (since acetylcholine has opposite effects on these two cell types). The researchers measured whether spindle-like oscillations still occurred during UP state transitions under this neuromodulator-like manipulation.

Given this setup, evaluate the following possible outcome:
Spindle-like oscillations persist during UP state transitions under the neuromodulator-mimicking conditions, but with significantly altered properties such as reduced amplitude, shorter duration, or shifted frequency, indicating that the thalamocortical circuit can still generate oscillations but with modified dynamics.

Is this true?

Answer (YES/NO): NO